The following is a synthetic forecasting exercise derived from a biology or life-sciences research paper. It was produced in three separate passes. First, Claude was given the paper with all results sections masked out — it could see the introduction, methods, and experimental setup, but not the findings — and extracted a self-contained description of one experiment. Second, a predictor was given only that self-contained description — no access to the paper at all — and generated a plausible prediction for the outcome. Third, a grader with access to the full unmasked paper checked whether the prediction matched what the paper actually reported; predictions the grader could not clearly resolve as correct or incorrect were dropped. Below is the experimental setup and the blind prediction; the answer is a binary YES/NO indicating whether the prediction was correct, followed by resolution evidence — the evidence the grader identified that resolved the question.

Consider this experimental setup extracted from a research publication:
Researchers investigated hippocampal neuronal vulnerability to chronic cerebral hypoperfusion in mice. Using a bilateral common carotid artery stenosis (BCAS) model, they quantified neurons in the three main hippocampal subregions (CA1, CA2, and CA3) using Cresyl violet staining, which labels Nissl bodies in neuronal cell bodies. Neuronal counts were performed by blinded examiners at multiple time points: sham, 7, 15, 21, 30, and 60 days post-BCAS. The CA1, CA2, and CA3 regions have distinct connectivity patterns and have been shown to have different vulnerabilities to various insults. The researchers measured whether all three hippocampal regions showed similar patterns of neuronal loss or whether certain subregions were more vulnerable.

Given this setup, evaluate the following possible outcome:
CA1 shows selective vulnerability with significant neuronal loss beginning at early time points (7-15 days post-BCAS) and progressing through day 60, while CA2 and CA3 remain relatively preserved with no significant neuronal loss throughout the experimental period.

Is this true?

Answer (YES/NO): NO